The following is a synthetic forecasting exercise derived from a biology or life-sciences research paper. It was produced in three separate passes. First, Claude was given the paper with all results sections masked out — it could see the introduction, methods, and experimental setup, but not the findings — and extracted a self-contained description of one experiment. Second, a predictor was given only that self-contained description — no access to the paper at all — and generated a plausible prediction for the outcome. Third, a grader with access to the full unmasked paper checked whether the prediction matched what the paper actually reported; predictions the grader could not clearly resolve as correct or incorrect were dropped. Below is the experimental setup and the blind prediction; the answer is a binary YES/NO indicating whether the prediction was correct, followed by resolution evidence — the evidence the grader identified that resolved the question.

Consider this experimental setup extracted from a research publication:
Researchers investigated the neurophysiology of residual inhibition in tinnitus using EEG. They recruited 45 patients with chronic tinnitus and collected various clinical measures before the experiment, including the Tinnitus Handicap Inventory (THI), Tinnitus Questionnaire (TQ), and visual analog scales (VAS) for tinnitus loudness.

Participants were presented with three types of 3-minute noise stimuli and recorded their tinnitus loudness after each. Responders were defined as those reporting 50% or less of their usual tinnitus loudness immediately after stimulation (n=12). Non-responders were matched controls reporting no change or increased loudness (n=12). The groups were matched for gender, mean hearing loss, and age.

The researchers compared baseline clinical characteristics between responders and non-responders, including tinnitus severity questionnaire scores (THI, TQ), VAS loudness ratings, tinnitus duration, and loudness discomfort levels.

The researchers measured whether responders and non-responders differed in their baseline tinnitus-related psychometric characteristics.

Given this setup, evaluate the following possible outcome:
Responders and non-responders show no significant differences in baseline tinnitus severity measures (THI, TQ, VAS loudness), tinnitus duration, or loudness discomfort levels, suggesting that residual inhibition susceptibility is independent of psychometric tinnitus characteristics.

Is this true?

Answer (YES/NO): NO